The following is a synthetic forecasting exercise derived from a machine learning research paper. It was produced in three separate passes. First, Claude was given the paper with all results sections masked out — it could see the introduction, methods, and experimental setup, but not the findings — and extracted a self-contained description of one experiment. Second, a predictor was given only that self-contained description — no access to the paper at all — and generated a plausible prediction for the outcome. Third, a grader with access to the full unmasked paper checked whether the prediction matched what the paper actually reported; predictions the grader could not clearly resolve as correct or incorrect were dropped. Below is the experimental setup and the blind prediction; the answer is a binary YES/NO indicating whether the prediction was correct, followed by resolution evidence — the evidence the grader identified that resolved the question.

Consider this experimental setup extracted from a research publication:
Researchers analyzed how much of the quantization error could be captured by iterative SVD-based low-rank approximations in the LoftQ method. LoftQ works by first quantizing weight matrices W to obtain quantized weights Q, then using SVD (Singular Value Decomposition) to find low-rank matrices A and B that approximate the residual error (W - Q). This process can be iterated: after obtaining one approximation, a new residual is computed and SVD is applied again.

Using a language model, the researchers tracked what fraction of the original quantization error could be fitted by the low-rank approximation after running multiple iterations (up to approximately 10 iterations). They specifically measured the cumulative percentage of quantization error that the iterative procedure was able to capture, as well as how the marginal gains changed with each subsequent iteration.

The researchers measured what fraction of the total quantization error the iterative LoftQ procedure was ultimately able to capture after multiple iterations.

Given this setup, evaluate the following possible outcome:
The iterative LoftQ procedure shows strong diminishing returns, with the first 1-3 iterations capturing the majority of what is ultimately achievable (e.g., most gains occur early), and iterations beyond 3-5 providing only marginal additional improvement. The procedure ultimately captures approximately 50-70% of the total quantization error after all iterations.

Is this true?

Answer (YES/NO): NO